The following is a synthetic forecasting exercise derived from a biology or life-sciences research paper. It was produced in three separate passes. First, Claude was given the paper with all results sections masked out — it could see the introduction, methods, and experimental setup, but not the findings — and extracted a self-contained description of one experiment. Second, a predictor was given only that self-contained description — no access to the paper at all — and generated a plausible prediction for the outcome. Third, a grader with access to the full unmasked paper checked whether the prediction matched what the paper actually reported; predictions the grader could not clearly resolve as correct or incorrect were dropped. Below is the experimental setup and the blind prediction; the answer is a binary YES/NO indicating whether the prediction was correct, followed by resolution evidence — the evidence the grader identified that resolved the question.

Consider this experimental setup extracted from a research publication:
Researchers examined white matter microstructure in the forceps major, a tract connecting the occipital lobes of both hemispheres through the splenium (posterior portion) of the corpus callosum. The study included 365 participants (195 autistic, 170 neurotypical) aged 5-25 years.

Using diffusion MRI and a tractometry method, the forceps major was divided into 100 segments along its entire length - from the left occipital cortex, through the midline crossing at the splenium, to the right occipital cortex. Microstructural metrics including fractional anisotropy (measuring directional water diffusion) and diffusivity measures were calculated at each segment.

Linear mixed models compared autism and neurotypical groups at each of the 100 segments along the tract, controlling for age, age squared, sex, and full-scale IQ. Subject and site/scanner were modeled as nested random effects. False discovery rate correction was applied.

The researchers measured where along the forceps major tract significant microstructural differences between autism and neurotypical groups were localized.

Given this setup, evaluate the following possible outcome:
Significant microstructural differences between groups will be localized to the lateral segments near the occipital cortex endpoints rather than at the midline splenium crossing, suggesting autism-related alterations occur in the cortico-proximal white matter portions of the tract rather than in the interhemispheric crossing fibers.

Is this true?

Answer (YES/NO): YES